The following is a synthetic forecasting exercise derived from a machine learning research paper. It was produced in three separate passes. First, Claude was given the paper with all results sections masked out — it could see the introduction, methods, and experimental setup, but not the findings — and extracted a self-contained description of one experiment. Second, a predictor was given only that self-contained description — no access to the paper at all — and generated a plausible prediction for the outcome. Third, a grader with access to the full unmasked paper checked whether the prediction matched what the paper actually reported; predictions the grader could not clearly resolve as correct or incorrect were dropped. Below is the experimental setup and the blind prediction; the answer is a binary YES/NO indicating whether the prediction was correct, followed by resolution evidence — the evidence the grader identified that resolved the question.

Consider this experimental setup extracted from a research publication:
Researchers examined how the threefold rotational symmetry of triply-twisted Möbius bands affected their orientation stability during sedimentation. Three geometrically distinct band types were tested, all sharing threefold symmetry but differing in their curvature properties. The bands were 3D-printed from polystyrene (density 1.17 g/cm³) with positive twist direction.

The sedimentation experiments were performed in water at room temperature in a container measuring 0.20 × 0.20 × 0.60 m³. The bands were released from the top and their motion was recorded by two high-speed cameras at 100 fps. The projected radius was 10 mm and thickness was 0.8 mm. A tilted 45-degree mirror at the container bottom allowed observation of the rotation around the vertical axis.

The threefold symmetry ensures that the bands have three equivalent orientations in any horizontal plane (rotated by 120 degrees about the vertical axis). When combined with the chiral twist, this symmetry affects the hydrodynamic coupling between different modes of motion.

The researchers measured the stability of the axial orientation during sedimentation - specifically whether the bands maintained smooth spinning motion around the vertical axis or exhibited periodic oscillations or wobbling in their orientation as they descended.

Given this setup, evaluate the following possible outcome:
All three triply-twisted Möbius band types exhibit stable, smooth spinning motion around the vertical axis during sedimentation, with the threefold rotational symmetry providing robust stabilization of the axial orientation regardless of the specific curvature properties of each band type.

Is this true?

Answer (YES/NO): NO